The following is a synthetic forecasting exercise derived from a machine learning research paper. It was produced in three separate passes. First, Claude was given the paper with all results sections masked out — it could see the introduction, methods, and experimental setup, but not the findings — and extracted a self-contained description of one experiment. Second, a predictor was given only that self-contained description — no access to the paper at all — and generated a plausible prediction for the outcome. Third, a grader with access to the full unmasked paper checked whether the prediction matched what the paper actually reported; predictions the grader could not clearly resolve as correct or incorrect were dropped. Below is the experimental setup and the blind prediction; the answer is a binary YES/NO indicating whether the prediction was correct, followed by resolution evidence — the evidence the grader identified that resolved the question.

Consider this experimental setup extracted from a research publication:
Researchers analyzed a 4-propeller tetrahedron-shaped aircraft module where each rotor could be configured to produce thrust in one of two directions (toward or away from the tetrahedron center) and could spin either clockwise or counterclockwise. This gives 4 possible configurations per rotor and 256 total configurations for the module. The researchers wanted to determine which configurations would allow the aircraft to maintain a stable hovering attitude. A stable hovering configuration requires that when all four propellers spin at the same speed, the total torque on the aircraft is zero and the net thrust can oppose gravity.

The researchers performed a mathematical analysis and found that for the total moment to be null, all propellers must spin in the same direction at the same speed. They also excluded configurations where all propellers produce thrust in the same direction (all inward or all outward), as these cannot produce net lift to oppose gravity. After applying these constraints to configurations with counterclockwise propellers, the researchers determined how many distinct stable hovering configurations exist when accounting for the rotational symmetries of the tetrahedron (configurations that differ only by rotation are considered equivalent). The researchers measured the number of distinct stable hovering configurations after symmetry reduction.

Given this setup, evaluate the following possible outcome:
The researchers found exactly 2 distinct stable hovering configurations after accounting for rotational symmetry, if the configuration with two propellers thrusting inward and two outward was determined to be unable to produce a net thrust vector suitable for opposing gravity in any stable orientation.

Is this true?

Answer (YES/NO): NO